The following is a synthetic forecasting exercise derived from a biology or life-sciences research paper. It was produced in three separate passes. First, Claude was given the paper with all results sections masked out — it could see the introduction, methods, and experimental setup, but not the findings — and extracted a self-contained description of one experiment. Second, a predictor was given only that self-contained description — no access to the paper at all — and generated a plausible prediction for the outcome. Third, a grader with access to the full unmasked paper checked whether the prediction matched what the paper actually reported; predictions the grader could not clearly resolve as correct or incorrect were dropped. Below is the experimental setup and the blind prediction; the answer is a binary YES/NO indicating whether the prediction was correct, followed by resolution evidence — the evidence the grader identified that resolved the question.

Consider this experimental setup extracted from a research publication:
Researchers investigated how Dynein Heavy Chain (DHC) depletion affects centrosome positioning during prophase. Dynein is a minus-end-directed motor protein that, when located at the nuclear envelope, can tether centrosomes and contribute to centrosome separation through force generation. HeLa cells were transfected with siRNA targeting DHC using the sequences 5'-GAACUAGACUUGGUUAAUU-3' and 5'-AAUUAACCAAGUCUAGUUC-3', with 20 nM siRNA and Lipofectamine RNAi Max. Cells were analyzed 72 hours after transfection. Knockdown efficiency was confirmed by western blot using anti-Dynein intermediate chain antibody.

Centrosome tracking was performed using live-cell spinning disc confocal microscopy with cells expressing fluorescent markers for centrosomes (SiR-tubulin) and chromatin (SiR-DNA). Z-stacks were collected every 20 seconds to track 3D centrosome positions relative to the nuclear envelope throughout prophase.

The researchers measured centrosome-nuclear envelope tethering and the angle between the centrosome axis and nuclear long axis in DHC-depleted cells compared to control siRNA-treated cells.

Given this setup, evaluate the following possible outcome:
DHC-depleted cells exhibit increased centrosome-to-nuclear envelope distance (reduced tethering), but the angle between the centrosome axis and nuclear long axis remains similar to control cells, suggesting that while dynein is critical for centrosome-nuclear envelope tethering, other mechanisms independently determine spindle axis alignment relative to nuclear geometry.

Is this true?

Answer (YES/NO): NO